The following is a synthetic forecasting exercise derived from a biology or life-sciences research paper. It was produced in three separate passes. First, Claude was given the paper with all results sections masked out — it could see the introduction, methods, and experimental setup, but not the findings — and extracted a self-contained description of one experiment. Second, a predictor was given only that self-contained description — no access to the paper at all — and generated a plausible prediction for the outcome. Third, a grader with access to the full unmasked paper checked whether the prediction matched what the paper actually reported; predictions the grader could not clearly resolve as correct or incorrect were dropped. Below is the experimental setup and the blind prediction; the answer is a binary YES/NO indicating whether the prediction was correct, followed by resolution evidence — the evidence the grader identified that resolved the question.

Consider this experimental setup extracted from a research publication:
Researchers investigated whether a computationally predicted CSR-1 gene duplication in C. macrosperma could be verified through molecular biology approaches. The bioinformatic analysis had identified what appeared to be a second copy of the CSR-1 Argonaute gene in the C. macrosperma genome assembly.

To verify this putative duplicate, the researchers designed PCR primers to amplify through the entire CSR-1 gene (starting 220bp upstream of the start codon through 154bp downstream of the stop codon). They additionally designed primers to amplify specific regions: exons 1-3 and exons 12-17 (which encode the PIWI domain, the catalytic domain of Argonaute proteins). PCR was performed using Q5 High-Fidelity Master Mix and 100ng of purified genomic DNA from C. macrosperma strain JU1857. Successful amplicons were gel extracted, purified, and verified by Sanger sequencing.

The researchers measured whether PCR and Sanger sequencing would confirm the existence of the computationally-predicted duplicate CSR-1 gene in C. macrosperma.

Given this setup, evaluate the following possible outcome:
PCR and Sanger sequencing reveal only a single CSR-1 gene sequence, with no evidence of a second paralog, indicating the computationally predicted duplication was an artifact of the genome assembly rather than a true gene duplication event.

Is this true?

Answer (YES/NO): NO